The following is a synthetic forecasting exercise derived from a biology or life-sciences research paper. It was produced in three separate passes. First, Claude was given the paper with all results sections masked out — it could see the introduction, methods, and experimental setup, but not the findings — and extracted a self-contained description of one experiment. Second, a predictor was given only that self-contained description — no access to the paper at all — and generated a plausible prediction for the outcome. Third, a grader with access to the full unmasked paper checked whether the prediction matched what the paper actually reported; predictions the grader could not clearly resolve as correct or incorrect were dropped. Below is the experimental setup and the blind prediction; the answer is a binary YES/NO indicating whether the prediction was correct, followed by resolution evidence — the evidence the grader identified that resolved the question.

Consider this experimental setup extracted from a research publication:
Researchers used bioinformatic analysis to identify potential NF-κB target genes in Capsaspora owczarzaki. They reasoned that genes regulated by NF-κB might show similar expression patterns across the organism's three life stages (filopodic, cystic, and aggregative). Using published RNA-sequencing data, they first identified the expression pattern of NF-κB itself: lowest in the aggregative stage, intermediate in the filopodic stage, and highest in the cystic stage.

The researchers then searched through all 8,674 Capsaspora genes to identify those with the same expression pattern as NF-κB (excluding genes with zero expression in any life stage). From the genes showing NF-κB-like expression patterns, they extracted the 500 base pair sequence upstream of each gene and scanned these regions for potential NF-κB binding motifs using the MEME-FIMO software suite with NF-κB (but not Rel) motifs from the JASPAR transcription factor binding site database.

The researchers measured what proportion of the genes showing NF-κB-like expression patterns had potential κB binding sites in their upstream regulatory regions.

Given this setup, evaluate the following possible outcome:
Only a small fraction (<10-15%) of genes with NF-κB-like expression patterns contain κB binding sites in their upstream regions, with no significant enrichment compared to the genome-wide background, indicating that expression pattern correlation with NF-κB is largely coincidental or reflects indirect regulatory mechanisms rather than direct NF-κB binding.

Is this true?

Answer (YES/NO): NO